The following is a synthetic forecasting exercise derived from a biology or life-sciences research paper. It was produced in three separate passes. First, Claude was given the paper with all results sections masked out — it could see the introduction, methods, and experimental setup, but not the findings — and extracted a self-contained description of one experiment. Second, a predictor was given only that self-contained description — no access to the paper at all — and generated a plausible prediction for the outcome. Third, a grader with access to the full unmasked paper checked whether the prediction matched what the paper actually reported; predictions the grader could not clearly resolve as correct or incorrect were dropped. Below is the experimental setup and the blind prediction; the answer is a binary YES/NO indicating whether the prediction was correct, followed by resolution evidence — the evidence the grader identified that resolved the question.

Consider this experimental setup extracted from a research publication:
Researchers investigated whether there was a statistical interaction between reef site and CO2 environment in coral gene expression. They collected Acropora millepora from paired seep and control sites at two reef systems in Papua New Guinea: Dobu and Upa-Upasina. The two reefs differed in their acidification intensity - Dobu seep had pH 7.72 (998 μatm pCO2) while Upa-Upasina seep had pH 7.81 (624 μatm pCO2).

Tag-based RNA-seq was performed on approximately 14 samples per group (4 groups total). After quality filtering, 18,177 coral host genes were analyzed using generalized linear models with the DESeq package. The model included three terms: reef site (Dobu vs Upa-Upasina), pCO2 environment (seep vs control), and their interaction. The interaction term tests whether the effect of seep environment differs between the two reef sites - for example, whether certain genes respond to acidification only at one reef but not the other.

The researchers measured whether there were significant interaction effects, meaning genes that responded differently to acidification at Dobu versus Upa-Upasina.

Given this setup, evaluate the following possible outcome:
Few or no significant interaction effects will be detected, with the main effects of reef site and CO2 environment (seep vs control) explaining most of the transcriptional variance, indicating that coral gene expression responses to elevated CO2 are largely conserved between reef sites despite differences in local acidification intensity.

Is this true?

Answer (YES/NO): YES